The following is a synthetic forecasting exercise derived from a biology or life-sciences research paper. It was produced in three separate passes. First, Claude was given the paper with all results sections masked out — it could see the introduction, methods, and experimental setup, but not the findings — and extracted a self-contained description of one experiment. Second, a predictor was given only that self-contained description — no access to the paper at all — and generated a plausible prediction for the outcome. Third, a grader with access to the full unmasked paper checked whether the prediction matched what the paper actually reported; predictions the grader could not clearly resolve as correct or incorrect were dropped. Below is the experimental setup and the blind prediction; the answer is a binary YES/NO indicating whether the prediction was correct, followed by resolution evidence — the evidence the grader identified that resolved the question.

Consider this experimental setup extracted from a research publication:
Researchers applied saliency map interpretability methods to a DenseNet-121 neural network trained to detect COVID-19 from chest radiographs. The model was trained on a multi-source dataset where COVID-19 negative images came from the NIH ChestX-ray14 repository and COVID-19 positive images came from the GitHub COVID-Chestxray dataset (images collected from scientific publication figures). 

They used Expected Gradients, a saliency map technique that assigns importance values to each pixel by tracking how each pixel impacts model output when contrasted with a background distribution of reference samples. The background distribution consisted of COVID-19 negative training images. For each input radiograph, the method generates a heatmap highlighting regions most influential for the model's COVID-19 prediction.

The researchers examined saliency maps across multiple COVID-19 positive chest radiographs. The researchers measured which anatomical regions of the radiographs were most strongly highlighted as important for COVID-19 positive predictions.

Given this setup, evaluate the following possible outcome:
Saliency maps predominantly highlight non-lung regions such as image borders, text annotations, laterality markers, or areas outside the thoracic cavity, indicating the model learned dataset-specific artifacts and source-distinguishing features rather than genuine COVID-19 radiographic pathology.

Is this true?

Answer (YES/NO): YES